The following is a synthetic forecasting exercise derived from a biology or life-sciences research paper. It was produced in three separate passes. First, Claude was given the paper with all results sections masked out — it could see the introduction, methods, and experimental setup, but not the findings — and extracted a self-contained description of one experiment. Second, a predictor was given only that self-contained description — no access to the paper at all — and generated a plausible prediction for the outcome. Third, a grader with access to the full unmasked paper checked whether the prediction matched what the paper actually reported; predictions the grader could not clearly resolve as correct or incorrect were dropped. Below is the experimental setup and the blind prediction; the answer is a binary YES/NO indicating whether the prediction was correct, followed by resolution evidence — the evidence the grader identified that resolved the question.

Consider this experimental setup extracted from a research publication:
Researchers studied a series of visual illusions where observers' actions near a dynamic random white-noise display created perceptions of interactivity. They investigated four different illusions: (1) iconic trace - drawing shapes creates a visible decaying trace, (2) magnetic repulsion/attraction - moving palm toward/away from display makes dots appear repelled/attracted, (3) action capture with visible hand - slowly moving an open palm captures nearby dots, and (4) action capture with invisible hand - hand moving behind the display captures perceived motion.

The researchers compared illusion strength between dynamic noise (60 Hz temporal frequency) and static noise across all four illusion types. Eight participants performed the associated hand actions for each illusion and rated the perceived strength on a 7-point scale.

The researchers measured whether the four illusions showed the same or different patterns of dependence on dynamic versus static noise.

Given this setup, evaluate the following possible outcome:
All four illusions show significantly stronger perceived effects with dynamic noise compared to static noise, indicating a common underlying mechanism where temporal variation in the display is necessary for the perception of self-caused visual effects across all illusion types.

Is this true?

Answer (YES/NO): NO